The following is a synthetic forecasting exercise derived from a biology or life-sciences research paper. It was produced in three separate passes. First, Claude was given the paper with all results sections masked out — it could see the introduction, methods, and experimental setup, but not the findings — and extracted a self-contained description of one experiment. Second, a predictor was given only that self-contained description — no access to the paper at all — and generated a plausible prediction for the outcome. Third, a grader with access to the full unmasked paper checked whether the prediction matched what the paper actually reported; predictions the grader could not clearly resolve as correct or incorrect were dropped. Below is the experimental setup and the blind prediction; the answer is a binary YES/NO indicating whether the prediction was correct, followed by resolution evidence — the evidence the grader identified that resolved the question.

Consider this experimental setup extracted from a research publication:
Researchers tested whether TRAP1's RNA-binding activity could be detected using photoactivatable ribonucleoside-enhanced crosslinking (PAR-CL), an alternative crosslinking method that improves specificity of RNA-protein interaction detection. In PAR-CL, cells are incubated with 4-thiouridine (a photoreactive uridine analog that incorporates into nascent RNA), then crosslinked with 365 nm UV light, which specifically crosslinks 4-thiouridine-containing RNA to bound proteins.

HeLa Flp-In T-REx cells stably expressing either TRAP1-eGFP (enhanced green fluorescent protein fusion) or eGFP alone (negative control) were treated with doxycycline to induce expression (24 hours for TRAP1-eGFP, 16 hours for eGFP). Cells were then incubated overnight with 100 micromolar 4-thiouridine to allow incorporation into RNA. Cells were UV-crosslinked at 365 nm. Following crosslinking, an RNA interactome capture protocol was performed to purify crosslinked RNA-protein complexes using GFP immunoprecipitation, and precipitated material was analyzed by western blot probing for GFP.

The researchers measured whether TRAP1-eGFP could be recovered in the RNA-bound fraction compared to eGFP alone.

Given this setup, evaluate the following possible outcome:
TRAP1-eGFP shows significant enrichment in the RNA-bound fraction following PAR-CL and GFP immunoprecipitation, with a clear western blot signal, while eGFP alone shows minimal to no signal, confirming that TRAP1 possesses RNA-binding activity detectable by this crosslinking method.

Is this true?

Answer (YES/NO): NO